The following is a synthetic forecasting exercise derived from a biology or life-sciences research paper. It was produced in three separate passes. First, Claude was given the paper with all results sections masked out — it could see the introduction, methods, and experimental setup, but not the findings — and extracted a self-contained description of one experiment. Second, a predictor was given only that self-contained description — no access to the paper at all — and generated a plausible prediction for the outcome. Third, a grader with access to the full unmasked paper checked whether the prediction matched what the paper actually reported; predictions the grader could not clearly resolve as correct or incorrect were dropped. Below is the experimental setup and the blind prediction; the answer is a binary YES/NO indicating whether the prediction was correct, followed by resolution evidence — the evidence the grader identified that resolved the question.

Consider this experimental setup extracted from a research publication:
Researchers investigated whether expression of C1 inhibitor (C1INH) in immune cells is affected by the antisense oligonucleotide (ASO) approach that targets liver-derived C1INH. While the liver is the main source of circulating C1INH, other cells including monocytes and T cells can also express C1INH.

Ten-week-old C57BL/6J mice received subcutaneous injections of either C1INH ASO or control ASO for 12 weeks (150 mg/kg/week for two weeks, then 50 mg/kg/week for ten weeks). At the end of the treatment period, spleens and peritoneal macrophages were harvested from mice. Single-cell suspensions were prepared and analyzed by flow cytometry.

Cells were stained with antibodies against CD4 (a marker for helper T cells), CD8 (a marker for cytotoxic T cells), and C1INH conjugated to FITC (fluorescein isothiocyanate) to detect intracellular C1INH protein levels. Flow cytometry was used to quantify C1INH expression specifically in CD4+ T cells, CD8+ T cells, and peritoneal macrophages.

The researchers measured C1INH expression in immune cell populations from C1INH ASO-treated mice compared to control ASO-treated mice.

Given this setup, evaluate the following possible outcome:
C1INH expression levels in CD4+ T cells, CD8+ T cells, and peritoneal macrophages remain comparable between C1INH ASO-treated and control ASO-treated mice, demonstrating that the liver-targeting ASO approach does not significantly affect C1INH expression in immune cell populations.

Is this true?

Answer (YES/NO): YES